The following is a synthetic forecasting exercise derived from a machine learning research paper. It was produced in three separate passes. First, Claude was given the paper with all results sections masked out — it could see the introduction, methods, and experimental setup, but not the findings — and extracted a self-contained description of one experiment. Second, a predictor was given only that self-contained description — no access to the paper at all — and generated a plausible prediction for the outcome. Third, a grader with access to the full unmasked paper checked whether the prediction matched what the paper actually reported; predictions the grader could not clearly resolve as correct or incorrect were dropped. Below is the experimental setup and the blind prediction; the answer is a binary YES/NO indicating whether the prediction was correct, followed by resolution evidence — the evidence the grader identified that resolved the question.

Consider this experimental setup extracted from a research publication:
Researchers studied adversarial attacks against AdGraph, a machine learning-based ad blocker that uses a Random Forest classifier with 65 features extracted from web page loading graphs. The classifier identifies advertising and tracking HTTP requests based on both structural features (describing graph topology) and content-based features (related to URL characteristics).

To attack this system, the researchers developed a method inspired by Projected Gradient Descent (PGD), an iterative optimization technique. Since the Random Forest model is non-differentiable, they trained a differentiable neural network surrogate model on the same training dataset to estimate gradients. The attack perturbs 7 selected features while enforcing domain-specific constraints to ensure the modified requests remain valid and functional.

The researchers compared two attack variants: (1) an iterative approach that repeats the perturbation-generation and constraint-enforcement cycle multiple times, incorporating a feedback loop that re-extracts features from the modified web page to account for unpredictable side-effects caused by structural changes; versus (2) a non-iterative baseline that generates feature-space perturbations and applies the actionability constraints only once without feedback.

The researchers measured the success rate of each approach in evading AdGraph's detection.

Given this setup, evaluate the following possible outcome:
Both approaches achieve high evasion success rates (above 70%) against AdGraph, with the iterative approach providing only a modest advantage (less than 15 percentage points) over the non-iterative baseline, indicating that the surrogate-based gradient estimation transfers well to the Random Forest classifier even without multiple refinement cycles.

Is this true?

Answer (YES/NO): NO